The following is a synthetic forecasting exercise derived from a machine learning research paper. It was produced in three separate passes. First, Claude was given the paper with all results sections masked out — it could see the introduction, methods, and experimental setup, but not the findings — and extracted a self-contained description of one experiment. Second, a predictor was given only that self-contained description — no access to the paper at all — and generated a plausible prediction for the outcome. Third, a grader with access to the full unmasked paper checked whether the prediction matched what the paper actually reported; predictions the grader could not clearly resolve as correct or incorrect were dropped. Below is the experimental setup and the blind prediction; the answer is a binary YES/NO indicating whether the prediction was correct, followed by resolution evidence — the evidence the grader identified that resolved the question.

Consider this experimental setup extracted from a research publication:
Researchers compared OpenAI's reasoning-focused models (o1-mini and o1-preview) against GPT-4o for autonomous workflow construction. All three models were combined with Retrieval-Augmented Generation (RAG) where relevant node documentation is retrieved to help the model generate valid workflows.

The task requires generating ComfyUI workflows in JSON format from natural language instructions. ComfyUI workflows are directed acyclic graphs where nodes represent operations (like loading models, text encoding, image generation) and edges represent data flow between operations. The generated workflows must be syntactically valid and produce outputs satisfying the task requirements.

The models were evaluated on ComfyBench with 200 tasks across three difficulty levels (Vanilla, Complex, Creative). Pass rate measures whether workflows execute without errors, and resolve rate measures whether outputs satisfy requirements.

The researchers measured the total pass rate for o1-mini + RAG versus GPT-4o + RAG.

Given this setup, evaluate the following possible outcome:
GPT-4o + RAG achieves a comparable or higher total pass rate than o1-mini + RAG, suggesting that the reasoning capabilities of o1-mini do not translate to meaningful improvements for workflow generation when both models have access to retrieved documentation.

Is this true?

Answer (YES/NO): YES